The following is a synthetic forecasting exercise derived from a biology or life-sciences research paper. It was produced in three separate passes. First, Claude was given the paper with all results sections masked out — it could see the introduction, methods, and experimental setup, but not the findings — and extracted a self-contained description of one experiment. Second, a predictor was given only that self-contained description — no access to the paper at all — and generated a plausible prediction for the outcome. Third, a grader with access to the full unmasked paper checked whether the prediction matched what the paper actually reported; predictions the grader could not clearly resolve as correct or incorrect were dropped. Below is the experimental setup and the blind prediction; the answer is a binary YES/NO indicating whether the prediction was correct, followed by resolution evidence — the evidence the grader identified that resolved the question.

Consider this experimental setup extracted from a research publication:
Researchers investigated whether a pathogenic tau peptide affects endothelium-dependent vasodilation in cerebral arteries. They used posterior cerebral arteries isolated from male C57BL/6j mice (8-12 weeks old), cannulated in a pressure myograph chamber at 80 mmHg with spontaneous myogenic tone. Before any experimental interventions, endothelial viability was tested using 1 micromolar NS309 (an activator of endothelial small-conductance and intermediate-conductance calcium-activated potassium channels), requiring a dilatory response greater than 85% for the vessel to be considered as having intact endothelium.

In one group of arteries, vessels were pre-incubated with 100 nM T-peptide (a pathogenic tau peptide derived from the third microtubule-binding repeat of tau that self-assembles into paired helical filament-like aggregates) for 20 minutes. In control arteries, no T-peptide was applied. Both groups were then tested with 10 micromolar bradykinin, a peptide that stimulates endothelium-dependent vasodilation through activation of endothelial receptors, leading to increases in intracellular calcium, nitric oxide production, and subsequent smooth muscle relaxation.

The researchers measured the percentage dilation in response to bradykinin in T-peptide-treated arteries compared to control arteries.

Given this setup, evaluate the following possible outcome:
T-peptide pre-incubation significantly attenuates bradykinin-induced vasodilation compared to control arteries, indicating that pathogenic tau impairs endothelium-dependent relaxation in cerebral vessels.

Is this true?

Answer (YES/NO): YES